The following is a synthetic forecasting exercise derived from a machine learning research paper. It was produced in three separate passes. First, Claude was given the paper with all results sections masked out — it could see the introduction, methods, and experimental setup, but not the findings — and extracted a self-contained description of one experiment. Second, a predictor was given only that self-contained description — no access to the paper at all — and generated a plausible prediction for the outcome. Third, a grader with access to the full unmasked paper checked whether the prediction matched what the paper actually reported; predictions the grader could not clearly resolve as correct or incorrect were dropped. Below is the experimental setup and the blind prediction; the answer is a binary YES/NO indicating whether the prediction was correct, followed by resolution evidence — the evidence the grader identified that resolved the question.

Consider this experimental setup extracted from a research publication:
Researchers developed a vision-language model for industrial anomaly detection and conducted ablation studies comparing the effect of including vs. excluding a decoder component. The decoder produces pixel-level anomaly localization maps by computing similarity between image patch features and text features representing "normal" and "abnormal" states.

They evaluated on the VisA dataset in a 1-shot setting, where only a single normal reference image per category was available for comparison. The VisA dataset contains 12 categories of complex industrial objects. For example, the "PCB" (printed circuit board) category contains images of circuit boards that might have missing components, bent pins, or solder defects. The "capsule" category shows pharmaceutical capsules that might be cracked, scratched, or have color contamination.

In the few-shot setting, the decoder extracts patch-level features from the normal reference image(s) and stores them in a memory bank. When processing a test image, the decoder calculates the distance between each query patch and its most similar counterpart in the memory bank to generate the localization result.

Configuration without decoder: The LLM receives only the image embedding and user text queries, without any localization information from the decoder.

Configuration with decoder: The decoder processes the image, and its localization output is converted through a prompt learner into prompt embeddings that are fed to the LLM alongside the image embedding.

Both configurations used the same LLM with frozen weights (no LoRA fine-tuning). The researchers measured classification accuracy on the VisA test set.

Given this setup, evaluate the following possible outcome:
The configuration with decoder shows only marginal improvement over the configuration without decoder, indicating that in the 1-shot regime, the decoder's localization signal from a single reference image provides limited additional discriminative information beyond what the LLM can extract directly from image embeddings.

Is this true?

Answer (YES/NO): NO